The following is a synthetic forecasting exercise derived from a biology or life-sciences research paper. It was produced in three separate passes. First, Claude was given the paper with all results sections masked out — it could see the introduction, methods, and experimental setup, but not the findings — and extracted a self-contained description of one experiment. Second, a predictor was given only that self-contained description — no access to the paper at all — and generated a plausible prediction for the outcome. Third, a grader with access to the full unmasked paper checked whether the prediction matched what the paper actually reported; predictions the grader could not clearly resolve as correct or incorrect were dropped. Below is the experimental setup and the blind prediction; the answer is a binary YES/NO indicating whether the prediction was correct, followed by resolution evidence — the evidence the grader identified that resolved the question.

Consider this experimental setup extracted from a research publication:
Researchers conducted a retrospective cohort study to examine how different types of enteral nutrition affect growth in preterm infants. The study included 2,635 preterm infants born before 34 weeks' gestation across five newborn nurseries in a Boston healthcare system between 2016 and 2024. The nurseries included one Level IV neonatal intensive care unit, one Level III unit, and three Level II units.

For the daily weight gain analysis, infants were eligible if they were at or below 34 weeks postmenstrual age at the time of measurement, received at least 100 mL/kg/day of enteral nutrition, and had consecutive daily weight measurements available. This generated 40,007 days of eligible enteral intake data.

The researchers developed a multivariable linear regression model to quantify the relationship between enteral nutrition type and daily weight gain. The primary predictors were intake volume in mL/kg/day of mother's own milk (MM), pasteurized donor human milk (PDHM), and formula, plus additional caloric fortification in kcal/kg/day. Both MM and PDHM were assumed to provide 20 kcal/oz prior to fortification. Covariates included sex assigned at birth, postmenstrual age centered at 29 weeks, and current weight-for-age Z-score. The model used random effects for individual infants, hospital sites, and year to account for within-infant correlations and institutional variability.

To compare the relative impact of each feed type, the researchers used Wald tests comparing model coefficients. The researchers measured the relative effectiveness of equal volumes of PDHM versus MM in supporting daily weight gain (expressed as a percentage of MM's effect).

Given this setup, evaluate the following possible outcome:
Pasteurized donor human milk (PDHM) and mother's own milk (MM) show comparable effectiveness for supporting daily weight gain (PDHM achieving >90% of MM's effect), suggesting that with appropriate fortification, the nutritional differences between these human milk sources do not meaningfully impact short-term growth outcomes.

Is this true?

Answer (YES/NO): NO